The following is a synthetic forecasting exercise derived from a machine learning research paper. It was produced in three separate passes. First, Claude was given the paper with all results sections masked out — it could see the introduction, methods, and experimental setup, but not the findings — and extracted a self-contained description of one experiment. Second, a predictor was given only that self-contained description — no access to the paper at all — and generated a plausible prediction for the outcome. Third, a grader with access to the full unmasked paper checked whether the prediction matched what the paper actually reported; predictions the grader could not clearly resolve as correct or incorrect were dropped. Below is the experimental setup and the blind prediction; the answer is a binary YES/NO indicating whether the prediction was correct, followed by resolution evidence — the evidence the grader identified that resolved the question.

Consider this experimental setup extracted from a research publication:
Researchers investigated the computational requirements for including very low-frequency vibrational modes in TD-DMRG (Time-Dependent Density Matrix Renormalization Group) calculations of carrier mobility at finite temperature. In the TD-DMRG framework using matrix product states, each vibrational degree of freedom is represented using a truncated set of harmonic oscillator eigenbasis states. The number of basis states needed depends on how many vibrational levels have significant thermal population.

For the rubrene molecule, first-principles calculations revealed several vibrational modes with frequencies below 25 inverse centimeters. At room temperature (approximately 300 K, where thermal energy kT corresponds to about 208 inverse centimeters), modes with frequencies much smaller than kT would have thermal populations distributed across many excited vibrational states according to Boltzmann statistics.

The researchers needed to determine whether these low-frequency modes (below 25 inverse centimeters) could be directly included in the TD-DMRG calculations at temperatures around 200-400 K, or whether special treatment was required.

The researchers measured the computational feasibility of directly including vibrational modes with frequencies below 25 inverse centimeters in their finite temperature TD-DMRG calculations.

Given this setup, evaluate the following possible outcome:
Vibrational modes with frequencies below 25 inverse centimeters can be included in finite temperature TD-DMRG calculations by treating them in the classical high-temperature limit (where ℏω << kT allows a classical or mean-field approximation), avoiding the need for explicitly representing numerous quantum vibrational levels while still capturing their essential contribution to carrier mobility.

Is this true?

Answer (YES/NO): NO